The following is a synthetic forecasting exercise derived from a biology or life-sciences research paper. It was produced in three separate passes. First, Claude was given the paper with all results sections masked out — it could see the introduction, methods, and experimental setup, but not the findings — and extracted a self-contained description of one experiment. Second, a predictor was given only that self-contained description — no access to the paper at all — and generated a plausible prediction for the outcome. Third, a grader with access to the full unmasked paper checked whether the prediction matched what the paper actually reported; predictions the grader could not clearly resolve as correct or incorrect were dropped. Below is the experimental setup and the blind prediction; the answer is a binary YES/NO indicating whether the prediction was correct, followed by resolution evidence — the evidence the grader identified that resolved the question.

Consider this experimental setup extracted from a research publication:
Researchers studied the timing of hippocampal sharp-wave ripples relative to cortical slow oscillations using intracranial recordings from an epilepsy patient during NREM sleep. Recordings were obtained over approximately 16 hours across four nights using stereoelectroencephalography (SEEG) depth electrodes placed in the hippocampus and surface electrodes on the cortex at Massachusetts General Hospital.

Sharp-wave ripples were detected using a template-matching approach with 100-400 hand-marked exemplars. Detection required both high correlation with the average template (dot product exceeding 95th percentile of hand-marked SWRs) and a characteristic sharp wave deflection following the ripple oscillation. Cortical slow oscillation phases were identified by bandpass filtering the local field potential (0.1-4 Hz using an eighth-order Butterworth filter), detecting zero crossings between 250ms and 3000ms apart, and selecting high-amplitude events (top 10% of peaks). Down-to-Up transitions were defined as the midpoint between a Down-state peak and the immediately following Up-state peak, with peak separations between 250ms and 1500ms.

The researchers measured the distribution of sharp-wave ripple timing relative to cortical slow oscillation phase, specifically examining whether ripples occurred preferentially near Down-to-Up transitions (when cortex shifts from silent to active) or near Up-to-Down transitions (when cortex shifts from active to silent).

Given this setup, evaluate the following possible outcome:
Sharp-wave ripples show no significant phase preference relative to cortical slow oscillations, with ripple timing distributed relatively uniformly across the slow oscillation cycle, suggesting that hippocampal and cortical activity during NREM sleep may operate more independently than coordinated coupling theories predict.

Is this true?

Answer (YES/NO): NO